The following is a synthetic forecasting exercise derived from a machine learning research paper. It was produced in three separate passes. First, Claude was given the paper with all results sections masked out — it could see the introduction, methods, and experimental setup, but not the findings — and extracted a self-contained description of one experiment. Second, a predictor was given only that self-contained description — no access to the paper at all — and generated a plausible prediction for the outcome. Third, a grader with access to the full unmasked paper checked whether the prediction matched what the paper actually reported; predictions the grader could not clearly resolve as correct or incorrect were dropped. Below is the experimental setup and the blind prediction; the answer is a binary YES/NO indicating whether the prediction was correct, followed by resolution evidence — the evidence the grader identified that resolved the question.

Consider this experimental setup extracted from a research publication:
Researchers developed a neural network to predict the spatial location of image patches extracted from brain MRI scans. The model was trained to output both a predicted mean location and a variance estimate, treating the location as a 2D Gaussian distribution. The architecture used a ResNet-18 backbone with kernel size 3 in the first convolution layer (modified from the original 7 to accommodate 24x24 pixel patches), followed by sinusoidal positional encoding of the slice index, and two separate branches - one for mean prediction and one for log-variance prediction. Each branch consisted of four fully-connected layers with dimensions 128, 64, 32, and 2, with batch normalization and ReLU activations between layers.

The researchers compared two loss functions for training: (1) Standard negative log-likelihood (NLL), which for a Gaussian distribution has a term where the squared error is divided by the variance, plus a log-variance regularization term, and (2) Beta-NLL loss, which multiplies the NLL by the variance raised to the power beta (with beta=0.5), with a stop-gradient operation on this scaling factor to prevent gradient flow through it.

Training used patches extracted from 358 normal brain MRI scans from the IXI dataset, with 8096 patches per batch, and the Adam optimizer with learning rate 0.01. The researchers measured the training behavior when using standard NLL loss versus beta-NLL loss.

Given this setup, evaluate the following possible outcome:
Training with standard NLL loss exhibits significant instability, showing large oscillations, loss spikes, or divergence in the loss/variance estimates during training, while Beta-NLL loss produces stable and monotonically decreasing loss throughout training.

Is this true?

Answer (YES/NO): NO